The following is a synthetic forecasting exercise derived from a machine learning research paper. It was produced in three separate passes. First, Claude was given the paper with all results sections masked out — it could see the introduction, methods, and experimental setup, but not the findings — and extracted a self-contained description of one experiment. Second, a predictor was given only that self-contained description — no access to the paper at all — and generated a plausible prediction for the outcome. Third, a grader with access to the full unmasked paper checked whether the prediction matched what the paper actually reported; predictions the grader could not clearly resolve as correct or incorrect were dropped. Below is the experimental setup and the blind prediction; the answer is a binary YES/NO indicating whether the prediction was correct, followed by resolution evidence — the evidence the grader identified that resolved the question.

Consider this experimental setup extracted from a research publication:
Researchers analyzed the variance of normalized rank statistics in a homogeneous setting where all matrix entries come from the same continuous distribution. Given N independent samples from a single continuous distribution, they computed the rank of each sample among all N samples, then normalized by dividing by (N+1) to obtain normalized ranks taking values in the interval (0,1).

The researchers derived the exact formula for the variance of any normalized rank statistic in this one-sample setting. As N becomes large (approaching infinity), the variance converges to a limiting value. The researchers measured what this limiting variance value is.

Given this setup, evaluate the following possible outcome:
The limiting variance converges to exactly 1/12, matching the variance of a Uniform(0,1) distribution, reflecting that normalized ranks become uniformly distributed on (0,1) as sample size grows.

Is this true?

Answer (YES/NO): YES